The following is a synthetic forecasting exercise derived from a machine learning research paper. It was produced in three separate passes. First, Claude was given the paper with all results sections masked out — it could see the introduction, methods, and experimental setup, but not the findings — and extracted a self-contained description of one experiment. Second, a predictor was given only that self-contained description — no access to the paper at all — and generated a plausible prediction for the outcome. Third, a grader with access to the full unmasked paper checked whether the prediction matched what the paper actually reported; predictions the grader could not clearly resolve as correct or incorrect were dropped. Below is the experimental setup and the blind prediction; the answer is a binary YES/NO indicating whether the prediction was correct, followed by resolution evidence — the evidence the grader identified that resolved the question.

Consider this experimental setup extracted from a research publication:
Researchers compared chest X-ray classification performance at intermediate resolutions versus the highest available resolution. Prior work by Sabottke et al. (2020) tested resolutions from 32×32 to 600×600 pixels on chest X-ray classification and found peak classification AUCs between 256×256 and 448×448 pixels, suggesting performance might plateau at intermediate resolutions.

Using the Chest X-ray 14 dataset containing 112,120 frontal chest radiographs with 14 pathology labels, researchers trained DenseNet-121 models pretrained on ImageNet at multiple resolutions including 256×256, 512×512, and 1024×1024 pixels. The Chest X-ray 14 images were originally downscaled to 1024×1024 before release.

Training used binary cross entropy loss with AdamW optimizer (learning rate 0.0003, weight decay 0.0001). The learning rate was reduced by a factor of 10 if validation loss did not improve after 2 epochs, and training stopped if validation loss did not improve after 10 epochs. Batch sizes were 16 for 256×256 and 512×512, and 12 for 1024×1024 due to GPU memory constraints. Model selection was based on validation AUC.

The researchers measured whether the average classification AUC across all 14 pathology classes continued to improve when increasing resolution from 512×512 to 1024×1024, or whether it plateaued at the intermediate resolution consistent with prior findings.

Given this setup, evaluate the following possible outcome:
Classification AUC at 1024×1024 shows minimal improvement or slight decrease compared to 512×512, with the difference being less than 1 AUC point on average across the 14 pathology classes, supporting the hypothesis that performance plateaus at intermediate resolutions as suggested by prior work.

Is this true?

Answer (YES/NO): NO